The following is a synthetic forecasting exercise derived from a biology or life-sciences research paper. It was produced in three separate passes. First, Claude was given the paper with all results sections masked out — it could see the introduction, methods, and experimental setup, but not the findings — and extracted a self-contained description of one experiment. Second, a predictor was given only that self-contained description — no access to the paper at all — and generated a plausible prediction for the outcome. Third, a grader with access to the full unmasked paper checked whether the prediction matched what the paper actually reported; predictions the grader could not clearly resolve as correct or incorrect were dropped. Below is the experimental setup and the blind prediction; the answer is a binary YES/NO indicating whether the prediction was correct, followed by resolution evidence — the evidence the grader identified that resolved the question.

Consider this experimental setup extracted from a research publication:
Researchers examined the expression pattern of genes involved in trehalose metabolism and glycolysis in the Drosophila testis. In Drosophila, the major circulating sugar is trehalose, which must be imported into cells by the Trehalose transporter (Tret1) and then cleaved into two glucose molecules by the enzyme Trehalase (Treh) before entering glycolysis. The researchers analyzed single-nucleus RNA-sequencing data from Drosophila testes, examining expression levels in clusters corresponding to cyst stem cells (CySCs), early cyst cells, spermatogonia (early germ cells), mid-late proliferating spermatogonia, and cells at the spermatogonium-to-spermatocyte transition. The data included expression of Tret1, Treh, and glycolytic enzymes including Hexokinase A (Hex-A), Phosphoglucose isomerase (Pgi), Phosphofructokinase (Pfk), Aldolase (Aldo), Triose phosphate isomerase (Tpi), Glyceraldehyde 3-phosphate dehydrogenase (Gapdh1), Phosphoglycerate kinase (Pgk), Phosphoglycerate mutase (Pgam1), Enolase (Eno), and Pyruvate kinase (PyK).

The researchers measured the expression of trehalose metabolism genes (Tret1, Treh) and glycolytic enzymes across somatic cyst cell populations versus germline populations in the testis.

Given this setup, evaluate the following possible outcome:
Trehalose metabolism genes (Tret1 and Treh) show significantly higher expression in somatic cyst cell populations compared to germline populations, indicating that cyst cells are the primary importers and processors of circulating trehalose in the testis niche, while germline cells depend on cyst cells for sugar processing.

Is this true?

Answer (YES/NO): YES